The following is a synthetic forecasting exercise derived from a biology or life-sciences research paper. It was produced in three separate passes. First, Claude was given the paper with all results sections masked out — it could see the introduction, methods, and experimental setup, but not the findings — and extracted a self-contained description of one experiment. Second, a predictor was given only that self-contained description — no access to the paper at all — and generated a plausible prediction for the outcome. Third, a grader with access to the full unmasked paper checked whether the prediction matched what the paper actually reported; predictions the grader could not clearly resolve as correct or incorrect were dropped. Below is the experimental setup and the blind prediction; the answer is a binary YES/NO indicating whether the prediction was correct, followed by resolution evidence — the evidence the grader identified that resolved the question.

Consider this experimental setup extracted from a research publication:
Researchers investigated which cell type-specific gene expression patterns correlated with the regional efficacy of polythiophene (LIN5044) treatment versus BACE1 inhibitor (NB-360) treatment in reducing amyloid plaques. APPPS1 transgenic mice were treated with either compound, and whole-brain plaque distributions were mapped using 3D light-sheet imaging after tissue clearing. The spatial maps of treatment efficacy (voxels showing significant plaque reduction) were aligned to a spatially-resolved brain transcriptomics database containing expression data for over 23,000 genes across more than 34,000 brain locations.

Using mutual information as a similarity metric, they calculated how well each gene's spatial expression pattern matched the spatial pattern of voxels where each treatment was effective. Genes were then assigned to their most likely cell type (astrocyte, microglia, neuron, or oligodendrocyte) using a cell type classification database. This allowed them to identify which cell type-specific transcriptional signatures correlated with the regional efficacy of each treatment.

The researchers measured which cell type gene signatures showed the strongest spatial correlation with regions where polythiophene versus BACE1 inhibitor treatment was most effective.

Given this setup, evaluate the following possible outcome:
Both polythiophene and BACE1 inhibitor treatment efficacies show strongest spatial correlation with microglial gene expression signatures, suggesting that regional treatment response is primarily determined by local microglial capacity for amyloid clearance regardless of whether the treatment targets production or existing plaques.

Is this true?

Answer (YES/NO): NO